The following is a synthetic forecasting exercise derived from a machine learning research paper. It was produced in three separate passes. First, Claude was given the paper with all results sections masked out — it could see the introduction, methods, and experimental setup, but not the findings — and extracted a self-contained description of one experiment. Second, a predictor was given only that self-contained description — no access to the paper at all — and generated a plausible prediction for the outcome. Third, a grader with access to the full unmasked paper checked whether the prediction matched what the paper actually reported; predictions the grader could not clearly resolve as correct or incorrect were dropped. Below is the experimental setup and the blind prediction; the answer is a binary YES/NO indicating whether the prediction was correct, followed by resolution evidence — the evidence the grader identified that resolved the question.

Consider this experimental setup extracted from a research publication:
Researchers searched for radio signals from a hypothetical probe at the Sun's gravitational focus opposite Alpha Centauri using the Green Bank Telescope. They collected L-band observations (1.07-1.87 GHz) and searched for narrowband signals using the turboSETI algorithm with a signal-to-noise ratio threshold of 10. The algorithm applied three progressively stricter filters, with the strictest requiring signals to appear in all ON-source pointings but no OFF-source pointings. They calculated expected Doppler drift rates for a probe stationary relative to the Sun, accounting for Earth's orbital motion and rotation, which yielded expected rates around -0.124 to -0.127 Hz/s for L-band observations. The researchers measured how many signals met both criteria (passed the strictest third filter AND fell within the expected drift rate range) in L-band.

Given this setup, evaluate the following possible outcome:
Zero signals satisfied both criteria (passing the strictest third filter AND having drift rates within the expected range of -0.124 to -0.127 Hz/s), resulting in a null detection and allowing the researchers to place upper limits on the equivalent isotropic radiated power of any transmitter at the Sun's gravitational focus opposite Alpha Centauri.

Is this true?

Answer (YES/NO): NO